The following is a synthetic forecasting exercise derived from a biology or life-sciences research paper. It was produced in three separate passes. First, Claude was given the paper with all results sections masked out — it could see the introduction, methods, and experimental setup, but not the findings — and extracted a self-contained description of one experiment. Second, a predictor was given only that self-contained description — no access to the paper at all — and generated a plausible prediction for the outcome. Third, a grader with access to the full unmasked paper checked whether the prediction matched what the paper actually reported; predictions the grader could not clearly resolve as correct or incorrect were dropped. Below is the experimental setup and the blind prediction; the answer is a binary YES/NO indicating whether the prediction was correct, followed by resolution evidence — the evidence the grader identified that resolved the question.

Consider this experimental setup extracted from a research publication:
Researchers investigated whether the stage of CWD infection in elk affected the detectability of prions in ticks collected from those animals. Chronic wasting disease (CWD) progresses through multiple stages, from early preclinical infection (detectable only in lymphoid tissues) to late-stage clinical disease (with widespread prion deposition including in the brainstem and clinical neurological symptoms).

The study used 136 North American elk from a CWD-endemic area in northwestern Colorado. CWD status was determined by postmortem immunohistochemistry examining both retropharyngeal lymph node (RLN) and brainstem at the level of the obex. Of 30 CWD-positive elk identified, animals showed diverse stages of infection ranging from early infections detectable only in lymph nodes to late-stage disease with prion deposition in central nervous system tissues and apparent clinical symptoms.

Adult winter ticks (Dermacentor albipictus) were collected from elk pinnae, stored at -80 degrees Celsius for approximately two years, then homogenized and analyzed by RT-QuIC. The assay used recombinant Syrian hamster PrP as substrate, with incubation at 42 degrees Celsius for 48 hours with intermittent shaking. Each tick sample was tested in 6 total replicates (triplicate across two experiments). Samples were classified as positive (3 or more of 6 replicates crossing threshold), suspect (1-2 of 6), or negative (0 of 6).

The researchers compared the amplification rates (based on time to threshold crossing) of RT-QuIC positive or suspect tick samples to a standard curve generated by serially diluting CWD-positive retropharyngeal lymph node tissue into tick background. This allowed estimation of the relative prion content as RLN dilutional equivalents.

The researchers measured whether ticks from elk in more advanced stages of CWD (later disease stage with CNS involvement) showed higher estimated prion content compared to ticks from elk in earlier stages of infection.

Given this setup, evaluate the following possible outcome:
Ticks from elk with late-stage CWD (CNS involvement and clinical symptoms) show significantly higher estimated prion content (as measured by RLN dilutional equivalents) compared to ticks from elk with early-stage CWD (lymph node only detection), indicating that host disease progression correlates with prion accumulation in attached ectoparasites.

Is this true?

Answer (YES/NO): NO